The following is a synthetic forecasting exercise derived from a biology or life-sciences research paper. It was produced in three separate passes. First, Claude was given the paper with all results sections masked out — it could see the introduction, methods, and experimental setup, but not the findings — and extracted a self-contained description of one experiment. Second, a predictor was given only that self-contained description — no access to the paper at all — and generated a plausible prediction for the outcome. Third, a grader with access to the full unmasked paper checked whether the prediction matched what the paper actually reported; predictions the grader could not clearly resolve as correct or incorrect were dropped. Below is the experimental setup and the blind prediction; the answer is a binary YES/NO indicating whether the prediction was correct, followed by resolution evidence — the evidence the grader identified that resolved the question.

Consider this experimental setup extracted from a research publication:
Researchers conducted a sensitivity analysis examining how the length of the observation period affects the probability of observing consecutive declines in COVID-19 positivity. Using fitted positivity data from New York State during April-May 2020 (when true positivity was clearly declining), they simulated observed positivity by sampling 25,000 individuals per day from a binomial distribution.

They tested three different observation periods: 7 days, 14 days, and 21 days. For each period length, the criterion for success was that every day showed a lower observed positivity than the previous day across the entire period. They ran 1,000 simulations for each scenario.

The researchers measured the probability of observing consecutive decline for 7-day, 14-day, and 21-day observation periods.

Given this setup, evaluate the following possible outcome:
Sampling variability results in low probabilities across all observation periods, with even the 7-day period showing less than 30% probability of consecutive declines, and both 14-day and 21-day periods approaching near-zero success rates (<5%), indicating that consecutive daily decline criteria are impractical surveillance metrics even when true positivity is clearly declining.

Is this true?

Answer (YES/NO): NO